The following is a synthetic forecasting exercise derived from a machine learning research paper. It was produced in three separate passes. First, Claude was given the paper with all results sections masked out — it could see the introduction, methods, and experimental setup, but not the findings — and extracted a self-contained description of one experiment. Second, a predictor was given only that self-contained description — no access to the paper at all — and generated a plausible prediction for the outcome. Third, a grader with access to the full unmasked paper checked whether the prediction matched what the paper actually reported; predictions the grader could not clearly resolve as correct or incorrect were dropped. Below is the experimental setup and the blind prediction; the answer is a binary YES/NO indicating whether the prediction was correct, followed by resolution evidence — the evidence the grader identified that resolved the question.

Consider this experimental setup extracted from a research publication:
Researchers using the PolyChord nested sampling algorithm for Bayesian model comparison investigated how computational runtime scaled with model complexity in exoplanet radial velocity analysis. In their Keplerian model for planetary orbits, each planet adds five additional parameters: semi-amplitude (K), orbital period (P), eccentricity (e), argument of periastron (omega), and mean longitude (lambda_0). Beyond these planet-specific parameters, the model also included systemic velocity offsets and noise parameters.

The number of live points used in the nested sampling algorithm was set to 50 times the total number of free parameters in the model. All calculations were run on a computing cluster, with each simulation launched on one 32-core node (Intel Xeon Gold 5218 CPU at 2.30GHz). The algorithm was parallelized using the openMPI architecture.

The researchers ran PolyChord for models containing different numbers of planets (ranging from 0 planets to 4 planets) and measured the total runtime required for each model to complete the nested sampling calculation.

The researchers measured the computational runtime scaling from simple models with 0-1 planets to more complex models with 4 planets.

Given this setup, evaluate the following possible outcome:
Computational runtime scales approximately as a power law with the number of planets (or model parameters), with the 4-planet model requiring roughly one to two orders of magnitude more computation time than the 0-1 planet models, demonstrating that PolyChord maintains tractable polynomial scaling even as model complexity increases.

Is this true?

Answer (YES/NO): NO